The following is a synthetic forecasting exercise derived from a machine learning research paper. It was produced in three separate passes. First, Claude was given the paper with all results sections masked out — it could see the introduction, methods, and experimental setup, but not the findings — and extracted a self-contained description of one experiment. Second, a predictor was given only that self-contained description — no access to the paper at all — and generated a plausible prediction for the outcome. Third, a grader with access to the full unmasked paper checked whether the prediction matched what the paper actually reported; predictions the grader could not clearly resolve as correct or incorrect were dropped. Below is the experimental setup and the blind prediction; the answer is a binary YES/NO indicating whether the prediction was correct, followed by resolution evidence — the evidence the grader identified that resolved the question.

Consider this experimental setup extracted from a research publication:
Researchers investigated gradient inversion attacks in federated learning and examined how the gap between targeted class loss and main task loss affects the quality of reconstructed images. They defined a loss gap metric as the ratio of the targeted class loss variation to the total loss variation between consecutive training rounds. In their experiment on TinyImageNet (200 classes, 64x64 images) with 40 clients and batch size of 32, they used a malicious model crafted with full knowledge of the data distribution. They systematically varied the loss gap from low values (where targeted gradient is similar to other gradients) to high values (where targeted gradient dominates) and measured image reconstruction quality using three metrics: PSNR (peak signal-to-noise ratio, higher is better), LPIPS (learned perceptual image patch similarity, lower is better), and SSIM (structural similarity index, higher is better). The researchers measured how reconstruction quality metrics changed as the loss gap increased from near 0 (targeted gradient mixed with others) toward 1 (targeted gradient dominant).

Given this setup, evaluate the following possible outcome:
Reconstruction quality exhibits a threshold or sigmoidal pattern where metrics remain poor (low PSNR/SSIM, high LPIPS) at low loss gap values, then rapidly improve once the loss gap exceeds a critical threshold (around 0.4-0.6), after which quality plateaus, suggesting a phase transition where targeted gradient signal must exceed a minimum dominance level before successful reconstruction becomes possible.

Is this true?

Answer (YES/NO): NO